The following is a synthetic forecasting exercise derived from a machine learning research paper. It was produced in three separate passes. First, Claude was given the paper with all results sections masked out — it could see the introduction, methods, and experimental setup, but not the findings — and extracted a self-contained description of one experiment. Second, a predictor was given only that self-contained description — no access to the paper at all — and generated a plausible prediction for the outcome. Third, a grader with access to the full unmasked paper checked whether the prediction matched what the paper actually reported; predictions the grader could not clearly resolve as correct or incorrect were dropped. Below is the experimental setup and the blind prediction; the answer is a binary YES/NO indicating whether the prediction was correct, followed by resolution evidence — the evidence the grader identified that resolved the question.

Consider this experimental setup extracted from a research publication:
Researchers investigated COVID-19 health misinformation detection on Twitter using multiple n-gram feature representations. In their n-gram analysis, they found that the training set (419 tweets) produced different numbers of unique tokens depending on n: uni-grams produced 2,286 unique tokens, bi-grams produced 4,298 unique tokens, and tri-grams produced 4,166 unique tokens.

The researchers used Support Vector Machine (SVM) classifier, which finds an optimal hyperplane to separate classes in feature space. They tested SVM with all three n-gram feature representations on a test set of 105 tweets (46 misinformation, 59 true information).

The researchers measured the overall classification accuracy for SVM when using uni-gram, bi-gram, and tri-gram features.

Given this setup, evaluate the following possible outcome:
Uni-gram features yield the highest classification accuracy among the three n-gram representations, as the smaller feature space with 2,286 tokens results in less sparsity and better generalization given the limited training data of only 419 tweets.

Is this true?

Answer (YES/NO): NO